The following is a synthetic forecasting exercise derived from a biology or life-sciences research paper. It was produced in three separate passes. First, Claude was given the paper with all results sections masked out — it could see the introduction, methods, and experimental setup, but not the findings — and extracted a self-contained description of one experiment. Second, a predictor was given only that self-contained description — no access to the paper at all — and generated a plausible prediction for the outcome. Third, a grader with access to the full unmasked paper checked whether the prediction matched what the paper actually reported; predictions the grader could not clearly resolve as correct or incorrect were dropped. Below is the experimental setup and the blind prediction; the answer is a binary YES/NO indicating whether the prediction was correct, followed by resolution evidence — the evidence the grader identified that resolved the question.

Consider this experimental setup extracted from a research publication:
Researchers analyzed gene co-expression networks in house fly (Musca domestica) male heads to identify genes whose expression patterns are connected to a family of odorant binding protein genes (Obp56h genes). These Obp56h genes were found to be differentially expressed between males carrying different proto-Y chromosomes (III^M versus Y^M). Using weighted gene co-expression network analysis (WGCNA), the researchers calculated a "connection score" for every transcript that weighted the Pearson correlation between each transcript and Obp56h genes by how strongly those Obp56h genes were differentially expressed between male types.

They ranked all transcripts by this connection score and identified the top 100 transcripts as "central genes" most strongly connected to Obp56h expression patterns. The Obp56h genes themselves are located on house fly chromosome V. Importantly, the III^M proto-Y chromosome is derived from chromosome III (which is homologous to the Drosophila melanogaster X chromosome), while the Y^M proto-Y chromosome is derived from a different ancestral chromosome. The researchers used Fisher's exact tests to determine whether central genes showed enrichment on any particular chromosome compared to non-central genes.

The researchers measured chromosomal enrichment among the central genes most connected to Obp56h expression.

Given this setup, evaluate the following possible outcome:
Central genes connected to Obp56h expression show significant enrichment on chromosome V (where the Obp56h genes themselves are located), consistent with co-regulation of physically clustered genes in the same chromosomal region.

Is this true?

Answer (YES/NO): NO